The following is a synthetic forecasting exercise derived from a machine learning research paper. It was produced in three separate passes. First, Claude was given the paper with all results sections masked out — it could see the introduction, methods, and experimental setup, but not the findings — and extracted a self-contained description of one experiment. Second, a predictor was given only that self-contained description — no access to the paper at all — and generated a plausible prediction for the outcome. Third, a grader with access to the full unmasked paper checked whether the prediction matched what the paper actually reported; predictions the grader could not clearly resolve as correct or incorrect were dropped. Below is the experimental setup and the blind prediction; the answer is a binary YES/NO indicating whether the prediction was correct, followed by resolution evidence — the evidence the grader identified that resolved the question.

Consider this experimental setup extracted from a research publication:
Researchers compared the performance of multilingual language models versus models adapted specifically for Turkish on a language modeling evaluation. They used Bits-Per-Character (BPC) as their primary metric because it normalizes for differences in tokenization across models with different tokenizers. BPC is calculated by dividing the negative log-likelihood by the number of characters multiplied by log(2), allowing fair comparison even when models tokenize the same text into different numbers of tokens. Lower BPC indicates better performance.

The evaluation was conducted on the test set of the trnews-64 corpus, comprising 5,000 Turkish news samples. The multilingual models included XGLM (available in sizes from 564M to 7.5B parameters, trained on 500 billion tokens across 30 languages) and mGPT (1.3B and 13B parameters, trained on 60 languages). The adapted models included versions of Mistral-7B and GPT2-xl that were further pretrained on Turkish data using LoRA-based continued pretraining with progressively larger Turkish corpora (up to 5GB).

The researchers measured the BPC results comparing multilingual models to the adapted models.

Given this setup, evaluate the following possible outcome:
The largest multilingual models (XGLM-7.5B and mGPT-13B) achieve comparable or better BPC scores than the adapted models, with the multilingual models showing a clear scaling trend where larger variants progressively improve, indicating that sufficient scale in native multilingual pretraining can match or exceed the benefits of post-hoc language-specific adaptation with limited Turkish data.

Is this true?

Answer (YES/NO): NO